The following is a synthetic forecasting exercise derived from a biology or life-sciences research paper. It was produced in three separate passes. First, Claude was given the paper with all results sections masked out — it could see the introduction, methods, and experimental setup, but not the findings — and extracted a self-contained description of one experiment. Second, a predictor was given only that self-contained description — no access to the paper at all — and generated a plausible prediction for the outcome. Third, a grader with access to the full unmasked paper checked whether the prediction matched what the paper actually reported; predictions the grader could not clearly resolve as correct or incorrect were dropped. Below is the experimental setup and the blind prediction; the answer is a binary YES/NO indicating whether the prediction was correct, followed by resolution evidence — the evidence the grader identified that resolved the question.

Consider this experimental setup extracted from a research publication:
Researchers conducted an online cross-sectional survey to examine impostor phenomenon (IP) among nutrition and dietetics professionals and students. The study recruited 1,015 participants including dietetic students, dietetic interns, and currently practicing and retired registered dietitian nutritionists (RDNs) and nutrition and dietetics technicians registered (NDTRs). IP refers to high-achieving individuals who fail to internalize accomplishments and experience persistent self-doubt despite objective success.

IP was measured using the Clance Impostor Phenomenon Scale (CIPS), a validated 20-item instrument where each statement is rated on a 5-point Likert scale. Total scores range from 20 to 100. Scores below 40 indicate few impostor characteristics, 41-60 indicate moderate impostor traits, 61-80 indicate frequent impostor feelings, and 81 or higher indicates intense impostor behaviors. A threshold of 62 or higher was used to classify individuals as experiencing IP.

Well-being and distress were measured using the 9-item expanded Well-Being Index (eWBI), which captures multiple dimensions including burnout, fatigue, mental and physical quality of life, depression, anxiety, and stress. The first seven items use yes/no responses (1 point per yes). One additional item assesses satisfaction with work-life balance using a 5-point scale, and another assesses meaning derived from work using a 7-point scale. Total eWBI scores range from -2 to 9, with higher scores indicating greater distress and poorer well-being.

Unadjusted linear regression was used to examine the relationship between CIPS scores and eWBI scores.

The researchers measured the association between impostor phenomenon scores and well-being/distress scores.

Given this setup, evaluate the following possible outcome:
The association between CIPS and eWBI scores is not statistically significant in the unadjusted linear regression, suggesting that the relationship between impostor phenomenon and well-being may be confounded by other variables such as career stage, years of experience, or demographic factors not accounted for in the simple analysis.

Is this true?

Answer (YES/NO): NO